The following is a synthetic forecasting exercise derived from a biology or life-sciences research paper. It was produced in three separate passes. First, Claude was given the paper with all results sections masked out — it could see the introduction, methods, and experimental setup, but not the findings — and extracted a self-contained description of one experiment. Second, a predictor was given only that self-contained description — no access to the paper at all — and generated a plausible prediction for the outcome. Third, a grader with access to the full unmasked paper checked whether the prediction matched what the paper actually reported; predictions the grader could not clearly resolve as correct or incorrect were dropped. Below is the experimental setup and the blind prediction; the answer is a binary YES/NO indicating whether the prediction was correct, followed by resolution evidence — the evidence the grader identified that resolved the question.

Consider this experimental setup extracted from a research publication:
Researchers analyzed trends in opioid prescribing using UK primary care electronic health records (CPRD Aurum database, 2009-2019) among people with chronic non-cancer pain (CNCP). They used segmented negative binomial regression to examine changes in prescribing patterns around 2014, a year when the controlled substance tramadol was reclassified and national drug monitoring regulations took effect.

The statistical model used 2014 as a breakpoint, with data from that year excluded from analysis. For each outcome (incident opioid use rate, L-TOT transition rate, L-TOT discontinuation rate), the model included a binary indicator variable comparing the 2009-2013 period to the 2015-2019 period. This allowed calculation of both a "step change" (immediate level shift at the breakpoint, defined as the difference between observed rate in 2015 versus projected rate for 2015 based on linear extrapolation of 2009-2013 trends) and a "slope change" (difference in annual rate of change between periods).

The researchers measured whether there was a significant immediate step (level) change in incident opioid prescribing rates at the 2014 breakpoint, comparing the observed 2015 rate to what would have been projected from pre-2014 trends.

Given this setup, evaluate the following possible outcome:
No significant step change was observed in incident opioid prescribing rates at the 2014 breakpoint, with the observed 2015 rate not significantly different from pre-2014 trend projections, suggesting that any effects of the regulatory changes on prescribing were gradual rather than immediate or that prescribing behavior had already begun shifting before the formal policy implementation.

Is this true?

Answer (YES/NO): YES